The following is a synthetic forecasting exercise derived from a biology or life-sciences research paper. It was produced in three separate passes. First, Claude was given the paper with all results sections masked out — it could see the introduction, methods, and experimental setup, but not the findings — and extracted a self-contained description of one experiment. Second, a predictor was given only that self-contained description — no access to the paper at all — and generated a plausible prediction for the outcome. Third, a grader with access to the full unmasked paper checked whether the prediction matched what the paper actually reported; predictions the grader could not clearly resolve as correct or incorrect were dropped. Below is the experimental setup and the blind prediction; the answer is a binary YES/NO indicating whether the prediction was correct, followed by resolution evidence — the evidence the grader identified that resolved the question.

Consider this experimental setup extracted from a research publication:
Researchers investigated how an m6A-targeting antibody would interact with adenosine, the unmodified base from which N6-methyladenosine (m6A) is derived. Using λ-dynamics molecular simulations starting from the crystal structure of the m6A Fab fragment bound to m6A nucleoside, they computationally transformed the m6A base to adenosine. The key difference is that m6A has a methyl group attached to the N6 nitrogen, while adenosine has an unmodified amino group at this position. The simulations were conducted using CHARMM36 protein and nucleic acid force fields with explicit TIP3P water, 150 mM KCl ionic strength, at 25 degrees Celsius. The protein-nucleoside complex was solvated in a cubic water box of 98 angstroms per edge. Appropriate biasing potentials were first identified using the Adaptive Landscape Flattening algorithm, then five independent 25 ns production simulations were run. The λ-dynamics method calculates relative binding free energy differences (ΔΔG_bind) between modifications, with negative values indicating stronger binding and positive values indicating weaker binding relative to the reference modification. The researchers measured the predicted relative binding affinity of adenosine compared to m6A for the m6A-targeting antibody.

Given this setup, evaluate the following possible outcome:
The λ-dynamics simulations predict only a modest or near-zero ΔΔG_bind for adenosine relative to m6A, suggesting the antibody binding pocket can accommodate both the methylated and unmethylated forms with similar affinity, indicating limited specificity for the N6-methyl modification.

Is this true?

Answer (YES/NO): YES